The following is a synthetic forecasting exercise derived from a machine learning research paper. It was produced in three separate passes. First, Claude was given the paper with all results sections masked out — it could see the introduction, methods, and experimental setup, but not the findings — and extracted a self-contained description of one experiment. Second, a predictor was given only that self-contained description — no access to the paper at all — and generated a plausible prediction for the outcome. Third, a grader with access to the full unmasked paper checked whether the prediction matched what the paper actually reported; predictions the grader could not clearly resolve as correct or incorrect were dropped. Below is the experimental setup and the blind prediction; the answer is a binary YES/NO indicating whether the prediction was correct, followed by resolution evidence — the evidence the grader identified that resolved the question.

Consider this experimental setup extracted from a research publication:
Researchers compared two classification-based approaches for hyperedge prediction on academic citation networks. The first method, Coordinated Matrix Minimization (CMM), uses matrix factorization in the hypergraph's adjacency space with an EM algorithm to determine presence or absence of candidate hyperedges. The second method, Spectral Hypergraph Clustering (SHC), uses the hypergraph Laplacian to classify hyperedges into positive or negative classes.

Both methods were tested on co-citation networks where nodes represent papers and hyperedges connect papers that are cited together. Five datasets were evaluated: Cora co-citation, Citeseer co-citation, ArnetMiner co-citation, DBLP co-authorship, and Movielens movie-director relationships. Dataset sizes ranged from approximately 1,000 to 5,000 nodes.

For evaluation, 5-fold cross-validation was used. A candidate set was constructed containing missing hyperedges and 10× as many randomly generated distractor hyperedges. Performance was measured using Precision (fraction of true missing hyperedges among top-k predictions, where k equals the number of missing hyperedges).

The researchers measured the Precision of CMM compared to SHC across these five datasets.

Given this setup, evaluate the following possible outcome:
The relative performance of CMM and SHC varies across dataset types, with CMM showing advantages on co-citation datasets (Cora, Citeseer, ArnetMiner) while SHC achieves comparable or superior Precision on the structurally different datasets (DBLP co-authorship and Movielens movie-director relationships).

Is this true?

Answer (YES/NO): NO